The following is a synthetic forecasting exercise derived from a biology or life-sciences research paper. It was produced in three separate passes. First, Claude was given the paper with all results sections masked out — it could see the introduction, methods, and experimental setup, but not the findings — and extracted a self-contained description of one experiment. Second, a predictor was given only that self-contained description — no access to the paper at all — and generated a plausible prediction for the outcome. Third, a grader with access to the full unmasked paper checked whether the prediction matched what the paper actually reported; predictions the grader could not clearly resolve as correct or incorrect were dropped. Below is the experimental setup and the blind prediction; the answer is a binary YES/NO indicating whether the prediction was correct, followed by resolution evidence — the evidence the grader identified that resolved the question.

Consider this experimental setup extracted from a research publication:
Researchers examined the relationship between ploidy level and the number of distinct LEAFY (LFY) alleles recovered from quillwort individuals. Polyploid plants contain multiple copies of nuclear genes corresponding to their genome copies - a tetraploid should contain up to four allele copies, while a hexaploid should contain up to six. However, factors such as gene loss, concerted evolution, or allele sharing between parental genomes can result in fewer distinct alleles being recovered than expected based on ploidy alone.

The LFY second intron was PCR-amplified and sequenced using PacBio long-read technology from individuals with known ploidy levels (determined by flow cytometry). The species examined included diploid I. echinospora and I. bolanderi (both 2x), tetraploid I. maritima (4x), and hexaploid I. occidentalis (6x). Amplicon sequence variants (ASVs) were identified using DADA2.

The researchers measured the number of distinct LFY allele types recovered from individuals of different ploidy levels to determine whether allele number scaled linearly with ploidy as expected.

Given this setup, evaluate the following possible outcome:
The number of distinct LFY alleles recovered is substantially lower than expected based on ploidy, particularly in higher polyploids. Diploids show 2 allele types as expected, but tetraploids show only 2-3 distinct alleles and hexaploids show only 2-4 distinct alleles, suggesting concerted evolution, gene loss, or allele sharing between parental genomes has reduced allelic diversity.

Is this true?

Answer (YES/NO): NO